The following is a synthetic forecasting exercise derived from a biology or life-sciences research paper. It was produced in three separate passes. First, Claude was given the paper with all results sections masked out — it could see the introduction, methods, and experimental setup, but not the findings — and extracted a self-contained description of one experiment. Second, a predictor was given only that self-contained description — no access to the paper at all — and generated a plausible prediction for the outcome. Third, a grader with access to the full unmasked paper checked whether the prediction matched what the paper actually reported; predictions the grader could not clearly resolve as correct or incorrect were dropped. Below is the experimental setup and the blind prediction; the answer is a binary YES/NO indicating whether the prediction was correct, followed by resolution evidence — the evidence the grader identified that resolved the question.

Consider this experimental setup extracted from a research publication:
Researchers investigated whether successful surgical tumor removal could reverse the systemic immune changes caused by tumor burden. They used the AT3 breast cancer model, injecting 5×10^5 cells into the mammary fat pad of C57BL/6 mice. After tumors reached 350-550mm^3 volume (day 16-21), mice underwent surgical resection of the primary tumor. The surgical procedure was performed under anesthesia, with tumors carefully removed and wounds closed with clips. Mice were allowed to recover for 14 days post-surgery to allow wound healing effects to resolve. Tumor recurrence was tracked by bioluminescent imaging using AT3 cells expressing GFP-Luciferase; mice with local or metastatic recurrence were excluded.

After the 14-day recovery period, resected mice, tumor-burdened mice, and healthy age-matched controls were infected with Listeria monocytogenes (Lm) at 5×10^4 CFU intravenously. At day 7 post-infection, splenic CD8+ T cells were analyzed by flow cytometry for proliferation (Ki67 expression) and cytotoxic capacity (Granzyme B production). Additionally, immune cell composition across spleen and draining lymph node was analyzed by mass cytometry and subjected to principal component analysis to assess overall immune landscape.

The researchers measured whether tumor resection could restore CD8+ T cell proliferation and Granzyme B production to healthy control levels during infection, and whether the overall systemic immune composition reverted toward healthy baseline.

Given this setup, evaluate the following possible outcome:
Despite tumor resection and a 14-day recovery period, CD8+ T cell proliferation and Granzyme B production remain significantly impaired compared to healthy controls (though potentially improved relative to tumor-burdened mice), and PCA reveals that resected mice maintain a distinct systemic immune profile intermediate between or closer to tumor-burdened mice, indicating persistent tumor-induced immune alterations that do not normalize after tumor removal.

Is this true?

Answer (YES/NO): NO